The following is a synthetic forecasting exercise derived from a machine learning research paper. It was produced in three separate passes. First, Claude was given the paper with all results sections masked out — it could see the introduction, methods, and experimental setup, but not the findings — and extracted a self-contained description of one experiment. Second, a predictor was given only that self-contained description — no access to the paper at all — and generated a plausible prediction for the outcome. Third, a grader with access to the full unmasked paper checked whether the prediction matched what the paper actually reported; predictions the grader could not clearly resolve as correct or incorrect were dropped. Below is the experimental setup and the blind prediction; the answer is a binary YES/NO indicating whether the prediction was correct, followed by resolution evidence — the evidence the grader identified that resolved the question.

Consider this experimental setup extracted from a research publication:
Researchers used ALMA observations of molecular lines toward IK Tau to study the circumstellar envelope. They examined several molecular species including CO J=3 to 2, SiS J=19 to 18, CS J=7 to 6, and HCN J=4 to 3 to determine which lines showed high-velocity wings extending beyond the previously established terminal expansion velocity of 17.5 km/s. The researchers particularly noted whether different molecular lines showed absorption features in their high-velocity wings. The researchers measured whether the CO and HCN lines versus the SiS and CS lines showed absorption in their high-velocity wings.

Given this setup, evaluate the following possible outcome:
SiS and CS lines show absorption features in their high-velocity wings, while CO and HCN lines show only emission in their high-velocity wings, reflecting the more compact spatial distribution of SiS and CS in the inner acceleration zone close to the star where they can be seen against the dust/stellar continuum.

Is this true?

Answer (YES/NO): NO